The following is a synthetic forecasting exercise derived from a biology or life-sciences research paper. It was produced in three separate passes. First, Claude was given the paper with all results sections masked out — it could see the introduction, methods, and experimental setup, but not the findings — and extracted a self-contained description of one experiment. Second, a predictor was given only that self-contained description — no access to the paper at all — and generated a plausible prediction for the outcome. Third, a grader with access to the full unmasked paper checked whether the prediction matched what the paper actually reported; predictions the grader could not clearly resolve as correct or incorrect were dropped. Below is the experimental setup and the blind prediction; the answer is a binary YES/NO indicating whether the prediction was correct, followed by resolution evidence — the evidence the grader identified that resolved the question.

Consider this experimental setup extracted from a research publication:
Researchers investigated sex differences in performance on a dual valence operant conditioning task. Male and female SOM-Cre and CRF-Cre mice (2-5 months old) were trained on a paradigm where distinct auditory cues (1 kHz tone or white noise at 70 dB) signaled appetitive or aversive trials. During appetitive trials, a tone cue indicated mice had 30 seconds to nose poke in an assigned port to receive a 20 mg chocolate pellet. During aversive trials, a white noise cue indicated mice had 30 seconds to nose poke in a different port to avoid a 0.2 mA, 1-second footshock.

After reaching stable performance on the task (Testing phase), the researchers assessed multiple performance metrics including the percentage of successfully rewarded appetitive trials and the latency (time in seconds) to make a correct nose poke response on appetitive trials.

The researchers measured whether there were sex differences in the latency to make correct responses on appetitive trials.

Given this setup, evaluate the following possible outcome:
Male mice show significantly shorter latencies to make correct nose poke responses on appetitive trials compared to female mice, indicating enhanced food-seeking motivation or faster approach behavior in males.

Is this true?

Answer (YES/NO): YES